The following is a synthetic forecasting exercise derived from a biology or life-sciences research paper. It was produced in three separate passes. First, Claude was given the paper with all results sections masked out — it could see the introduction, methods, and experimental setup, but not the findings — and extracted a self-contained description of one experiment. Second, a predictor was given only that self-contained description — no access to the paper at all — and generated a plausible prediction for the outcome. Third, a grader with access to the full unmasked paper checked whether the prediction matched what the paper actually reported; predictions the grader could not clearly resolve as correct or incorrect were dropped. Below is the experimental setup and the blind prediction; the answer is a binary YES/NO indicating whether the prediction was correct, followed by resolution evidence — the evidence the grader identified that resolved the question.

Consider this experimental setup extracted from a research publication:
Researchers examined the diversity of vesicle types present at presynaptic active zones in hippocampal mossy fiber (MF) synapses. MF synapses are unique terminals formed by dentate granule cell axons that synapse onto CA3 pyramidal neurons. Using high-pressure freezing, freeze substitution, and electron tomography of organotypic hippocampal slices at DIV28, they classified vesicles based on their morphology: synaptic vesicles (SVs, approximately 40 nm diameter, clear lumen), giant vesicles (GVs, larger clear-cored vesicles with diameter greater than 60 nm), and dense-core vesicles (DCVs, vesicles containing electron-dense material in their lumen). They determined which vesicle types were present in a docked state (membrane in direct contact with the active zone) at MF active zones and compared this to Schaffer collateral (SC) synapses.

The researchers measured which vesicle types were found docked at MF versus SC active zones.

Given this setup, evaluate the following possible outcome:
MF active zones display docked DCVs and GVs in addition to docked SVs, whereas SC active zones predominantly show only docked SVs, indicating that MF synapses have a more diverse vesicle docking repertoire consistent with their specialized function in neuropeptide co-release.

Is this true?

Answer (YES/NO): NO